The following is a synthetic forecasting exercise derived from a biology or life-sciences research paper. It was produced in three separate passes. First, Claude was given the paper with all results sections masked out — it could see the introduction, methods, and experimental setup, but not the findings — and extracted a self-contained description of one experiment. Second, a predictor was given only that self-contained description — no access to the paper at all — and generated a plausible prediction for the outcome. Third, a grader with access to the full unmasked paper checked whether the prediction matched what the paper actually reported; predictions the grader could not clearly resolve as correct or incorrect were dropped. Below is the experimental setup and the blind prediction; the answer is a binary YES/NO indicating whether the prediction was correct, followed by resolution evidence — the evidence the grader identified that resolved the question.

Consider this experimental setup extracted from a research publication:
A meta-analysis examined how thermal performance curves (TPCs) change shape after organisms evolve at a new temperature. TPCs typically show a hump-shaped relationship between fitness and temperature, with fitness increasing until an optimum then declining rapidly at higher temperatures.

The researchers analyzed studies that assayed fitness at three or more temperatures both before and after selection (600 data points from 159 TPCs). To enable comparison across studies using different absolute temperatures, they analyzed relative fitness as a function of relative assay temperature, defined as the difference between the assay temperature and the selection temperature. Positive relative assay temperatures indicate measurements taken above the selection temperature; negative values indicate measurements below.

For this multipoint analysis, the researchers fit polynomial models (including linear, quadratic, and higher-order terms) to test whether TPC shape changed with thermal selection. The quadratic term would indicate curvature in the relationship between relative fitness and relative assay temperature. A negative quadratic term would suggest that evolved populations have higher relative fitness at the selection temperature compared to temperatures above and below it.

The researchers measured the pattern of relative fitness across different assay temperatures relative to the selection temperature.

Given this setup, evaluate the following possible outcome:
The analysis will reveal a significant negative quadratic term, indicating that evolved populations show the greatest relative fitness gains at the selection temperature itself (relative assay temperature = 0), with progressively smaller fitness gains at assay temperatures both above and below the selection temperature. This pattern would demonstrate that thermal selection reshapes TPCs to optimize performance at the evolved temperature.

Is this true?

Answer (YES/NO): NO